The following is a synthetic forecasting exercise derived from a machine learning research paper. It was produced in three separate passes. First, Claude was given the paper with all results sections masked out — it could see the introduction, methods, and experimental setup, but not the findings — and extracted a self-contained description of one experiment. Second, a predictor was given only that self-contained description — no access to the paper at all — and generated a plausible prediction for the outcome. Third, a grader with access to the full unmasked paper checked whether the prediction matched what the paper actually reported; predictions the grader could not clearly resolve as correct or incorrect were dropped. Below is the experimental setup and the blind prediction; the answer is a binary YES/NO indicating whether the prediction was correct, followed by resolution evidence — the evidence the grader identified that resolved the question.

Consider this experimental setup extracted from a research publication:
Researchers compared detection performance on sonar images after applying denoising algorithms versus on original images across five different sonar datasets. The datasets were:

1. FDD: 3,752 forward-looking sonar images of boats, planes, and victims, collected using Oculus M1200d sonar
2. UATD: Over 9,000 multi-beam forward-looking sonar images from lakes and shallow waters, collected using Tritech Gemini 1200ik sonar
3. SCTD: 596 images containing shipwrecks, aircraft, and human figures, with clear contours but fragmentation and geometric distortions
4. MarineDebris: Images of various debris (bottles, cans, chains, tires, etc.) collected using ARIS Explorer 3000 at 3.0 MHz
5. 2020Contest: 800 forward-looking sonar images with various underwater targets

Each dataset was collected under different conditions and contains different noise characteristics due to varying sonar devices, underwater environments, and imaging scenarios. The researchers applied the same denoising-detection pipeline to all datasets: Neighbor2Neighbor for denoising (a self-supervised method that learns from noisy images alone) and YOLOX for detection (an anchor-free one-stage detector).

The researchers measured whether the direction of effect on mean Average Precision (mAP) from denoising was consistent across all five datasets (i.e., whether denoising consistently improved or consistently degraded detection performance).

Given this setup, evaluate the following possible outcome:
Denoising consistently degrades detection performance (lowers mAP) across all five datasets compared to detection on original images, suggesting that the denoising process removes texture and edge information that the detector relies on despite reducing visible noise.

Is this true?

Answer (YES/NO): NO